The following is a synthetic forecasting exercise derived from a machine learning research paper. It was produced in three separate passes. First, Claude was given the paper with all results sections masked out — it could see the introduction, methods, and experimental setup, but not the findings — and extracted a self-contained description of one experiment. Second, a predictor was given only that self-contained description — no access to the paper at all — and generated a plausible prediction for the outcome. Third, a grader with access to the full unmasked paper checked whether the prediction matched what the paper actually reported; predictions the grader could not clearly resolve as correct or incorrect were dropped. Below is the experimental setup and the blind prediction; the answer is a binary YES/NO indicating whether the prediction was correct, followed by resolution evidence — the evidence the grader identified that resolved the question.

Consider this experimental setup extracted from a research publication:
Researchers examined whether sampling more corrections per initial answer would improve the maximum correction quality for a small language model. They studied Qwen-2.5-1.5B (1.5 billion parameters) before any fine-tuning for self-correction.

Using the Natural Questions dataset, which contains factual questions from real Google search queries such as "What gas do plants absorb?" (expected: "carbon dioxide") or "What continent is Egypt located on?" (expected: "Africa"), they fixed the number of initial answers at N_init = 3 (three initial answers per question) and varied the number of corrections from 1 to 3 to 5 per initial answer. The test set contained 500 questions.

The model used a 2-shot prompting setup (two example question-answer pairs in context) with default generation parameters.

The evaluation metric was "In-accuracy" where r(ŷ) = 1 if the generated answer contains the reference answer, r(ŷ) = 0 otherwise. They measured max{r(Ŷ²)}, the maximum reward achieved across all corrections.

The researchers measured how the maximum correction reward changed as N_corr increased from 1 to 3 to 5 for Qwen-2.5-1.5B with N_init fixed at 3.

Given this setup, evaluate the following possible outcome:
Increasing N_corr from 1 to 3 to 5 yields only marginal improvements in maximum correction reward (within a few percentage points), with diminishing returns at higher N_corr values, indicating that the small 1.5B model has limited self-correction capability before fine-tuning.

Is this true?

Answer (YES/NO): YES